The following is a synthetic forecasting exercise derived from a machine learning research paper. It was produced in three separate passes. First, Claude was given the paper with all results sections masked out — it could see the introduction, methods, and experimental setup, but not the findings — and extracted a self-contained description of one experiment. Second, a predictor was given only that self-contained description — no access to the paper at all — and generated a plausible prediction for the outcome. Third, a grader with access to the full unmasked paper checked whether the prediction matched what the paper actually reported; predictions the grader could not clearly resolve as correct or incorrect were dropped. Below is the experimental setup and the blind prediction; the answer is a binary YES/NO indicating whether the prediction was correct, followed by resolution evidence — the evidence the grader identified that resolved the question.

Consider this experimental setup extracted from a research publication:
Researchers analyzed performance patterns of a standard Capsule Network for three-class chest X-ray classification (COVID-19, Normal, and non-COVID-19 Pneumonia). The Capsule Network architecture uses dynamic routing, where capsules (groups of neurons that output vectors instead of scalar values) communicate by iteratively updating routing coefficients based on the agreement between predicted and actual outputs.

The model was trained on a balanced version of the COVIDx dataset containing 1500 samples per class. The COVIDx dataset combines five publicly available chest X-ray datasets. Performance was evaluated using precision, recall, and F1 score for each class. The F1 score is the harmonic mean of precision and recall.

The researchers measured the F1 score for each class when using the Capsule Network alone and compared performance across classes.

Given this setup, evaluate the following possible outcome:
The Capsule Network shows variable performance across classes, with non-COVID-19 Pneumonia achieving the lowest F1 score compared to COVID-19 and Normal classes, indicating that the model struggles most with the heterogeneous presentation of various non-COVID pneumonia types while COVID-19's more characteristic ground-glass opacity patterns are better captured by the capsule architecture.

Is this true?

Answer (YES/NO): NO